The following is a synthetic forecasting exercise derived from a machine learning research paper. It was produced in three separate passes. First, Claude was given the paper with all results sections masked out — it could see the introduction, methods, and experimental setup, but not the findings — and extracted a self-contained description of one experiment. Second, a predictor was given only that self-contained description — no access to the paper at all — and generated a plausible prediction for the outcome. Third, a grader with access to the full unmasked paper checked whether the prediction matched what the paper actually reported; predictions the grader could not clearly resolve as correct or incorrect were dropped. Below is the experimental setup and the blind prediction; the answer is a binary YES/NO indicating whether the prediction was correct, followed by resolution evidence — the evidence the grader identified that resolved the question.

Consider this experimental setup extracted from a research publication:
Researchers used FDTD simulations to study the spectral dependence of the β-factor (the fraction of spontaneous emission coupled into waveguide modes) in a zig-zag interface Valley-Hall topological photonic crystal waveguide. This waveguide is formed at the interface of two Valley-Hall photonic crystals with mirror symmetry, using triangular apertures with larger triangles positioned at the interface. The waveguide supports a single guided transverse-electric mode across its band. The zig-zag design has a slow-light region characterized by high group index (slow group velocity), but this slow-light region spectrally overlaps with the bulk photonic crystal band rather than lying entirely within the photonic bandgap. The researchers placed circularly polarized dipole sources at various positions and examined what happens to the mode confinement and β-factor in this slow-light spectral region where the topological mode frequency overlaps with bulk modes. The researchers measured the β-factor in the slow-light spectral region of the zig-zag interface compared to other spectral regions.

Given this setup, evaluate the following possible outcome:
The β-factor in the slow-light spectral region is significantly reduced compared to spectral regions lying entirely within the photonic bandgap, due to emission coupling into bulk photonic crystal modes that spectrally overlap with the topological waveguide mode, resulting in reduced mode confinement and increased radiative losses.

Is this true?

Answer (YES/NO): YES